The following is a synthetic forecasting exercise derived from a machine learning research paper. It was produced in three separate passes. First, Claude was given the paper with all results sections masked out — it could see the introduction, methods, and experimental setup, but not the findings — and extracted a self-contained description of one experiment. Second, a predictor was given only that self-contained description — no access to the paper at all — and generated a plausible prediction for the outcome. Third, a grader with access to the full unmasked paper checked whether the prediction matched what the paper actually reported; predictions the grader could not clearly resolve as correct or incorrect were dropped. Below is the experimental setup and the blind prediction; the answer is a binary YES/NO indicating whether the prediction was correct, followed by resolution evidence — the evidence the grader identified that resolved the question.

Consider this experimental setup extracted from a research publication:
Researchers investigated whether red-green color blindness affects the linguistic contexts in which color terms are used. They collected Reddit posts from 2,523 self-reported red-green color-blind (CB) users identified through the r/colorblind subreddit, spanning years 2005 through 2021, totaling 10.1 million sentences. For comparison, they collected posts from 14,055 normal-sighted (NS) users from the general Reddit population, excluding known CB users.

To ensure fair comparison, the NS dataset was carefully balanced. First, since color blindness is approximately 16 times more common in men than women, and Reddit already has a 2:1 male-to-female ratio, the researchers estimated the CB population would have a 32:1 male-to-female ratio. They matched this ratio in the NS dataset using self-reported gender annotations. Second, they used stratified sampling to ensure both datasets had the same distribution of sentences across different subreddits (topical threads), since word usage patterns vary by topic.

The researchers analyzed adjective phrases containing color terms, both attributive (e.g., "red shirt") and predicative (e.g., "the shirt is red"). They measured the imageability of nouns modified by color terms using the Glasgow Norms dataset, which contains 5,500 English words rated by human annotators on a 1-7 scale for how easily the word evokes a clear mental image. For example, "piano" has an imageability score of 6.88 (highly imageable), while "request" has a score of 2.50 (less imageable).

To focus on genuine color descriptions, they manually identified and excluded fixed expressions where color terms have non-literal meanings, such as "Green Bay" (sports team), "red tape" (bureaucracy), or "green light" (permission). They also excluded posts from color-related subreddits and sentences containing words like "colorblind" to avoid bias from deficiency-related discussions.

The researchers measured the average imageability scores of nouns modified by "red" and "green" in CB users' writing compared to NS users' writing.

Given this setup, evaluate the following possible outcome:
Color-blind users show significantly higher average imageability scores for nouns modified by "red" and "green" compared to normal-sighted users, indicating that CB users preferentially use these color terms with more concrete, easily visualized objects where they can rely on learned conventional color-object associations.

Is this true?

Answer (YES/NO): NO